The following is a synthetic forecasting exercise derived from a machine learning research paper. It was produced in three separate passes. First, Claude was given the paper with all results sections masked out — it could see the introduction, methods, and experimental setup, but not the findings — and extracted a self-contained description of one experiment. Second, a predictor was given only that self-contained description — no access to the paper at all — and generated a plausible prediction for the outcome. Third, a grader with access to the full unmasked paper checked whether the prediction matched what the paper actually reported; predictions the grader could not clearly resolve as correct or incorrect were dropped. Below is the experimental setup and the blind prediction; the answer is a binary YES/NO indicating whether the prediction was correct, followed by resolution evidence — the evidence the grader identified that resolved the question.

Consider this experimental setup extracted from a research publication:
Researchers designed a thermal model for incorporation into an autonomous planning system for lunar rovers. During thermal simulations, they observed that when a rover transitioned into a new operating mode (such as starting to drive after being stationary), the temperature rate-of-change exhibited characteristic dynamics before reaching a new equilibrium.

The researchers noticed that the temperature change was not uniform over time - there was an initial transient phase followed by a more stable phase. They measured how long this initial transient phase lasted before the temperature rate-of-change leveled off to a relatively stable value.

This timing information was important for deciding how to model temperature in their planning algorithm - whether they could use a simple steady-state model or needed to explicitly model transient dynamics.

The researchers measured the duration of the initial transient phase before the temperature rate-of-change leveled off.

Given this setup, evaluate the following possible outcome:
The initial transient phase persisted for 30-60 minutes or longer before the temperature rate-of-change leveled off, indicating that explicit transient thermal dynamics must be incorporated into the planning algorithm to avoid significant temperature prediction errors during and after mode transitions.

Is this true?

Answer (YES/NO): NO